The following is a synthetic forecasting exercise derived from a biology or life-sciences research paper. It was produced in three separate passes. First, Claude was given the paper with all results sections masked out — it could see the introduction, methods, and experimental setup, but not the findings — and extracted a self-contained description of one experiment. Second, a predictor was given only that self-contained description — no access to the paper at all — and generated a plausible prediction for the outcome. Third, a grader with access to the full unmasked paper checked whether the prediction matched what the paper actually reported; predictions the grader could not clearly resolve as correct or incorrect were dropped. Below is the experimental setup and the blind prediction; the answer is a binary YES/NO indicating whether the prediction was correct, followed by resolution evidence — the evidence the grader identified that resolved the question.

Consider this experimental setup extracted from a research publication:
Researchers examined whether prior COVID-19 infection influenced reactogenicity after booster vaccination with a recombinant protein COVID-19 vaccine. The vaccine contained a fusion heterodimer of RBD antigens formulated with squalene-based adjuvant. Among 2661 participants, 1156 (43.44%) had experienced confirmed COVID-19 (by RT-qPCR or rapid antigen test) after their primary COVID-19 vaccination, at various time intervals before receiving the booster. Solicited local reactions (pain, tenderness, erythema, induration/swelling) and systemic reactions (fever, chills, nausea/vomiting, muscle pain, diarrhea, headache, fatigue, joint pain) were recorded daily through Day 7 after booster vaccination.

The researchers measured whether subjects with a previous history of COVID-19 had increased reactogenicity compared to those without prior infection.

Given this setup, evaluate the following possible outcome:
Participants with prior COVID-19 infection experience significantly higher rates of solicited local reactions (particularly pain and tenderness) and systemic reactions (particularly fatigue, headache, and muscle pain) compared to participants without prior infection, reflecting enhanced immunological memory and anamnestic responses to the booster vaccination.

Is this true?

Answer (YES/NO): NO